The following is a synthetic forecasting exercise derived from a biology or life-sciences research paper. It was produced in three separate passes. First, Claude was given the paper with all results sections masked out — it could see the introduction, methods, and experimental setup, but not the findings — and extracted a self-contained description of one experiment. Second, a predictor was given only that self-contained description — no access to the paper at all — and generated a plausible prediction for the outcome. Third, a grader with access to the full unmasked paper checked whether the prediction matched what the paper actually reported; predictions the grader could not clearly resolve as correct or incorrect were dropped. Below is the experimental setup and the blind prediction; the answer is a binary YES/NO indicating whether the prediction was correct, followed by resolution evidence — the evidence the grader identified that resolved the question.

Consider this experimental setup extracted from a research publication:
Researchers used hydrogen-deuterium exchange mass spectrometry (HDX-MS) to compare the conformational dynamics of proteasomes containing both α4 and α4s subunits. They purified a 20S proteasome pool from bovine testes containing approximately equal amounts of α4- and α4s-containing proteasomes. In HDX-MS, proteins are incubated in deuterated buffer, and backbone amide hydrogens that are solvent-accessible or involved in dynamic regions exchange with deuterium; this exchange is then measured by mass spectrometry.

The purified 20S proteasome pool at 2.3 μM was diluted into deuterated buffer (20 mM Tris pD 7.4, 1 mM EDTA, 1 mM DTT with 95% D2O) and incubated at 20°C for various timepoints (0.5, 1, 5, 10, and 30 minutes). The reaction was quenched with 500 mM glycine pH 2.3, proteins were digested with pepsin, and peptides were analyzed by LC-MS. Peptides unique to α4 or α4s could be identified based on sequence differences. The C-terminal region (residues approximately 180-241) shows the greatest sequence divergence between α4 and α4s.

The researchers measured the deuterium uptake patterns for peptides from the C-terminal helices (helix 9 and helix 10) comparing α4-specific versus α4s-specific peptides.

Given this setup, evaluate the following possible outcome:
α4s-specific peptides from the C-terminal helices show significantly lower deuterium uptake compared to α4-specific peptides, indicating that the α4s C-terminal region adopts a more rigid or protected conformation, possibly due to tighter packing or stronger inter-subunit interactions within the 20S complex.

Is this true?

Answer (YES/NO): NO